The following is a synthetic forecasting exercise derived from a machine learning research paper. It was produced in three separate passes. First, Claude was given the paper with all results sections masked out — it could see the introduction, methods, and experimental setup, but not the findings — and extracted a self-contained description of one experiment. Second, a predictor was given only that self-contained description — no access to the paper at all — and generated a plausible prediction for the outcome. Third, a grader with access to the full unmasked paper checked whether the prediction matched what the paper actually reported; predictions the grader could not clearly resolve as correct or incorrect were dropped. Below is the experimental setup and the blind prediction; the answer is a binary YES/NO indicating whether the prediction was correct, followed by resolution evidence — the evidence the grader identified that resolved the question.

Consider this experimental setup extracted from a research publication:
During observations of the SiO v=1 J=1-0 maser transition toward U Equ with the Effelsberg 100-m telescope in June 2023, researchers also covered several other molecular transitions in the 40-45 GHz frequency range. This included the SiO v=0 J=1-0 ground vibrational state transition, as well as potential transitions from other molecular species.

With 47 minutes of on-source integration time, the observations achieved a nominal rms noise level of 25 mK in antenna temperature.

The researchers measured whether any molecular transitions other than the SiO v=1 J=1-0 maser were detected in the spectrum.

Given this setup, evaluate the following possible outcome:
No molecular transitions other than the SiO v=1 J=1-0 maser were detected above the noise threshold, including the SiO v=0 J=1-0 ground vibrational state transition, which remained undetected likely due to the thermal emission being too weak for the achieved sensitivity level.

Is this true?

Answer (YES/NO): YES